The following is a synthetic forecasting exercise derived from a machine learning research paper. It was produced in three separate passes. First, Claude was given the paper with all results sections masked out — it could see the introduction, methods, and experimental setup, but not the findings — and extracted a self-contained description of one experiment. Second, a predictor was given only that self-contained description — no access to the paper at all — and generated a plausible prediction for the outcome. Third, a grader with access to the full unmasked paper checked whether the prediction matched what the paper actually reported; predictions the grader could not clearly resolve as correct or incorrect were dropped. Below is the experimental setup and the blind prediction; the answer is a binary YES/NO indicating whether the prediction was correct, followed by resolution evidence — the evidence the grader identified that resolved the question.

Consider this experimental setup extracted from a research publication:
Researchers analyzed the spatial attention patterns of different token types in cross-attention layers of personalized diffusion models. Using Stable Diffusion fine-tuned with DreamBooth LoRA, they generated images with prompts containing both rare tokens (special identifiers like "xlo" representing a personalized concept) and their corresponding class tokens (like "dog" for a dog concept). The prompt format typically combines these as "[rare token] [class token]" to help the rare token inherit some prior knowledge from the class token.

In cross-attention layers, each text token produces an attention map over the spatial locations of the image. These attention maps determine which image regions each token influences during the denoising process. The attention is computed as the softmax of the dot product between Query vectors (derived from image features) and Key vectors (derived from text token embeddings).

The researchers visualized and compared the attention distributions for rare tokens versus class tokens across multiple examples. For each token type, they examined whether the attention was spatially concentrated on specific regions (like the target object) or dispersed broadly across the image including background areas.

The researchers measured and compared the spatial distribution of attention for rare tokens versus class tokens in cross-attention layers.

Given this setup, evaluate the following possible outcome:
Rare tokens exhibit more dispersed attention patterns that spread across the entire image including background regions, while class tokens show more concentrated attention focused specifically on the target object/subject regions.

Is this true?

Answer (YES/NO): YES